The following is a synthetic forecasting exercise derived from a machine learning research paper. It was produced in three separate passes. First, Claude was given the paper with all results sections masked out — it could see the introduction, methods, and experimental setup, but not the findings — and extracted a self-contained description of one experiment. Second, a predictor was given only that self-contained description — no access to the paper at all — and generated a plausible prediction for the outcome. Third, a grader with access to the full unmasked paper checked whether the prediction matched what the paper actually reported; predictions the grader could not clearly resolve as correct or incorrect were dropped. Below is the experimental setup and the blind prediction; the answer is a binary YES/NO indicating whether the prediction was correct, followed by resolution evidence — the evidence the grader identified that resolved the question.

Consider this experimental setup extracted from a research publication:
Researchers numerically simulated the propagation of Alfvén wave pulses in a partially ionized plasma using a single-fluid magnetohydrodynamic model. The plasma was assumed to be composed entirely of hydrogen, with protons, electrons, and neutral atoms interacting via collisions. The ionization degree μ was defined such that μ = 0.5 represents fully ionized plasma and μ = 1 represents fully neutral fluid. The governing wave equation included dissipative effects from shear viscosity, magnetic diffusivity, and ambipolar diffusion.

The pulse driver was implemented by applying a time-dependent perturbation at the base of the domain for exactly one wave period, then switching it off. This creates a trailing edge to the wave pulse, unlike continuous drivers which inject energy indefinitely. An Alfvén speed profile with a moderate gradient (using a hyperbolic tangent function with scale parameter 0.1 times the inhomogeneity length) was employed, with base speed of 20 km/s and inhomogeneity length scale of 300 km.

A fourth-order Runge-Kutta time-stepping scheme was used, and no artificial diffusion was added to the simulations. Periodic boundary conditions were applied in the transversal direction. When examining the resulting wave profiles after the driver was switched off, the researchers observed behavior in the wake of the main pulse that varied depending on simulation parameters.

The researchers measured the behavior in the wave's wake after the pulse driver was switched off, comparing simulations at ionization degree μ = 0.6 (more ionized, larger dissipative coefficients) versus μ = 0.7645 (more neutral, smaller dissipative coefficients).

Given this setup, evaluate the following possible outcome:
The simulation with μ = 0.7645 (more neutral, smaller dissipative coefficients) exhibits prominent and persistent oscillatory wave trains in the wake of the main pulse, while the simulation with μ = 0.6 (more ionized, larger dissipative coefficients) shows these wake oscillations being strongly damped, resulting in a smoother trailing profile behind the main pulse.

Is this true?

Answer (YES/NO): YES